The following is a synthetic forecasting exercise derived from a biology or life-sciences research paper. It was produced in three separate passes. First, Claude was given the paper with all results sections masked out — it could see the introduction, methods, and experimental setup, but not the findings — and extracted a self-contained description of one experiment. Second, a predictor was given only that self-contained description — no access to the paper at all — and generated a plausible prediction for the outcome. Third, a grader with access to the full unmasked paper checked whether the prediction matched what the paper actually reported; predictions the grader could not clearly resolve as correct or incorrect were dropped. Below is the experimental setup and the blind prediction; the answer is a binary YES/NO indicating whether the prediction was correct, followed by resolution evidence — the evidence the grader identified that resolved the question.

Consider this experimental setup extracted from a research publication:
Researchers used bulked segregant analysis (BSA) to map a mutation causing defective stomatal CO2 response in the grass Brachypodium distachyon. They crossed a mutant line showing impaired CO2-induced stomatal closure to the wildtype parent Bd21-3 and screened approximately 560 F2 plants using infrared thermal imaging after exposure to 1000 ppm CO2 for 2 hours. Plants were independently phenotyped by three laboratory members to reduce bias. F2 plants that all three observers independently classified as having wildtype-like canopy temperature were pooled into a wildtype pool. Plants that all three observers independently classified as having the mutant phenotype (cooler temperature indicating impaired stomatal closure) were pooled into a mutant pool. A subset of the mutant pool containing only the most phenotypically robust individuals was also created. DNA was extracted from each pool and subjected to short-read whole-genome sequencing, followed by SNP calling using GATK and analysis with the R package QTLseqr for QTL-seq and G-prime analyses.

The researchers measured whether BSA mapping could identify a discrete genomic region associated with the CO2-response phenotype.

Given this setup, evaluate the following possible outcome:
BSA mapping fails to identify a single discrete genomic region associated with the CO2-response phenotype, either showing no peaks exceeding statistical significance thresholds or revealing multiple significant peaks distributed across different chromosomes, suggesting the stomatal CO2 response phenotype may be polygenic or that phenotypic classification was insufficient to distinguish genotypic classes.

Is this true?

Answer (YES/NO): NO